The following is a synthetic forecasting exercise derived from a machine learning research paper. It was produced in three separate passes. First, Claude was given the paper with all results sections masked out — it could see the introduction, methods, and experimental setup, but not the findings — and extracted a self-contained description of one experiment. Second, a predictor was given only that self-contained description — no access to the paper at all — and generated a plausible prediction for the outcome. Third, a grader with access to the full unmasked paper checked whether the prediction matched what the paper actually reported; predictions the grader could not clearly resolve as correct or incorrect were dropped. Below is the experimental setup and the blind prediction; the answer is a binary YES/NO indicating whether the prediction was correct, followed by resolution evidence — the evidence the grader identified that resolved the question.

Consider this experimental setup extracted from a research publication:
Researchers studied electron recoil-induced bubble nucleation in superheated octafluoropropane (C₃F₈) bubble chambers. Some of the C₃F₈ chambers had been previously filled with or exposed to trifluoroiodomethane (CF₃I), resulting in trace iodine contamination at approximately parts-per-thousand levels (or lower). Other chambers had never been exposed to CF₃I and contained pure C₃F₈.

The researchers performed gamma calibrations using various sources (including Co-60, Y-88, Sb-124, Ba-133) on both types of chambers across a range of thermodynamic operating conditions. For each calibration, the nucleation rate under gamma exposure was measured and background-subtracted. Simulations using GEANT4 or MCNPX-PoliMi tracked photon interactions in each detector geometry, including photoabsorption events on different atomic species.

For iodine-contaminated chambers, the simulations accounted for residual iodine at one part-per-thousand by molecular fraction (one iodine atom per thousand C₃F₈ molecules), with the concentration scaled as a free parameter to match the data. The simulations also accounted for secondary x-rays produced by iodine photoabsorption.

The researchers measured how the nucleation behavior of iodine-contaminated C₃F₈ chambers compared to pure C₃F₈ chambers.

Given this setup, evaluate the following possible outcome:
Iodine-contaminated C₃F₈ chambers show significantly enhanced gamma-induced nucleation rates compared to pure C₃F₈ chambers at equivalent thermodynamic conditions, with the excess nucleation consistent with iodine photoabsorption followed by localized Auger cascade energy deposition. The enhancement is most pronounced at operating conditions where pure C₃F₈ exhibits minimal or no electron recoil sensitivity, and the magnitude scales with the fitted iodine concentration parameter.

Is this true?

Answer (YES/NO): YES